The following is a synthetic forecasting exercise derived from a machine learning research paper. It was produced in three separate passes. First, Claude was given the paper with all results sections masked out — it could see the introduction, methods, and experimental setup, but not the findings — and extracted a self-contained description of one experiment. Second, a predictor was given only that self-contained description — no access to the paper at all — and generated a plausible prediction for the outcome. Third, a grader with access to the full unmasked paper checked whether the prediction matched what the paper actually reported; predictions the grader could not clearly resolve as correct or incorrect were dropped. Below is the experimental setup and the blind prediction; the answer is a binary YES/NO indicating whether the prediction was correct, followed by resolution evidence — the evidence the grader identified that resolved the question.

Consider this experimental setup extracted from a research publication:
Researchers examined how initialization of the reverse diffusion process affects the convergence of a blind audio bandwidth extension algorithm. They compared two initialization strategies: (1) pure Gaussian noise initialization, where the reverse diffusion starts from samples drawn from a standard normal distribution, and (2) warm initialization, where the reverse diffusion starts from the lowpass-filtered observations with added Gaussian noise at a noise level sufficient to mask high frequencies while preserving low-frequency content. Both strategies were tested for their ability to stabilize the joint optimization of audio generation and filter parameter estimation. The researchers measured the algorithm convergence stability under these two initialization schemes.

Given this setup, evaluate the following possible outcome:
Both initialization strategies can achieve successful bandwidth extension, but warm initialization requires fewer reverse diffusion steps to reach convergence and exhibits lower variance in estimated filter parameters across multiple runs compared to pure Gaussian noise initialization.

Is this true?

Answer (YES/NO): NO